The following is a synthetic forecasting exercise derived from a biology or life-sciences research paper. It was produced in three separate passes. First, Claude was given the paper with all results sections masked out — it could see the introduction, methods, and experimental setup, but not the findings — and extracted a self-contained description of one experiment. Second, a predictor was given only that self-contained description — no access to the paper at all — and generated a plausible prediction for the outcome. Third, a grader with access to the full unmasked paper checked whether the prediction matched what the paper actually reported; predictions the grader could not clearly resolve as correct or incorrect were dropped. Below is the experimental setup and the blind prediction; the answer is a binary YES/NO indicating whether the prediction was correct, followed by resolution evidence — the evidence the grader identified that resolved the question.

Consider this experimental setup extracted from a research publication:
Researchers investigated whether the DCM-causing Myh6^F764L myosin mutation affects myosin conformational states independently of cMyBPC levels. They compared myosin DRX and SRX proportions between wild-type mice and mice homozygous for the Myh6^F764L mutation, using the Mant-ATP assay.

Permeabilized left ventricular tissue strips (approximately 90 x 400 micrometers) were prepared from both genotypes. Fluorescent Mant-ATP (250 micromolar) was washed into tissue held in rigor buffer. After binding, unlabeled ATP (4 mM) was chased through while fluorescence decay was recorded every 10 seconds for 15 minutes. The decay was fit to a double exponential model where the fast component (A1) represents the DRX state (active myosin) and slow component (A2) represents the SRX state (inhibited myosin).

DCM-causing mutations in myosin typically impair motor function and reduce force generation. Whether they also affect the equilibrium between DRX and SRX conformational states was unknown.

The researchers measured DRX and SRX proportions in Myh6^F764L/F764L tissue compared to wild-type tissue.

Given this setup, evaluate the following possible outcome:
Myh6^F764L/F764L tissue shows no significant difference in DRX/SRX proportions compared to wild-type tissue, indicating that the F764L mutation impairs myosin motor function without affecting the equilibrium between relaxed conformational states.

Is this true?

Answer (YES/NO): YES